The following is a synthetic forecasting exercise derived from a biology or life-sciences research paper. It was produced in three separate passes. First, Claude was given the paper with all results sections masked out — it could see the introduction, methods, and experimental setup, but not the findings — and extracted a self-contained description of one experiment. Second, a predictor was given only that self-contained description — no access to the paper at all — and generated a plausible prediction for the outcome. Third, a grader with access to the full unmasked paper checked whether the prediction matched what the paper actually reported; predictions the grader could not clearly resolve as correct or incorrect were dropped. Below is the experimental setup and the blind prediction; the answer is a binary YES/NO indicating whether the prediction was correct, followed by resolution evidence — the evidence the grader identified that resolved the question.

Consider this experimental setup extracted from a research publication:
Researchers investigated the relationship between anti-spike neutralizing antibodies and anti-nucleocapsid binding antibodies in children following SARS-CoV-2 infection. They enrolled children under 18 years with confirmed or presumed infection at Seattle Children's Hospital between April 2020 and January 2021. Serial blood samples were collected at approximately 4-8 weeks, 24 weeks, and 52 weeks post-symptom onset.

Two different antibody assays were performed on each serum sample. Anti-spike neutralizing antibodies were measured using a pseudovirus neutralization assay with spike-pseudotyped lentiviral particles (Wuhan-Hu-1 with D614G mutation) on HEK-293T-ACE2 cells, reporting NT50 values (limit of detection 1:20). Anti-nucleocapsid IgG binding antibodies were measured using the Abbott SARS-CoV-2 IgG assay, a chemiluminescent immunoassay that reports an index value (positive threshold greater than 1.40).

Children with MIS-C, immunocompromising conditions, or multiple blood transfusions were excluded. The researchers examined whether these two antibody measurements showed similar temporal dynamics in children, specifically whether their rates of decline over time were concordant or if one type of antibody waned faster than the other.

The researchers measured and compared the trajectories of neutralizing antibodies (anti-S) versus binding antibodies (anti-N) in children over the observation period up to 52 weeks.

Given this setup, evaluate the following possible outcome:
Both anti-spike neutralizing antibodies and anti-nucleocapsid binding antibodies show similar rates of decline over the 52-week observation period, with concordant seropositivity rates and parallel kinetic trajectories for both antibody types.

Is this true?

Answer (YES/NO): NO